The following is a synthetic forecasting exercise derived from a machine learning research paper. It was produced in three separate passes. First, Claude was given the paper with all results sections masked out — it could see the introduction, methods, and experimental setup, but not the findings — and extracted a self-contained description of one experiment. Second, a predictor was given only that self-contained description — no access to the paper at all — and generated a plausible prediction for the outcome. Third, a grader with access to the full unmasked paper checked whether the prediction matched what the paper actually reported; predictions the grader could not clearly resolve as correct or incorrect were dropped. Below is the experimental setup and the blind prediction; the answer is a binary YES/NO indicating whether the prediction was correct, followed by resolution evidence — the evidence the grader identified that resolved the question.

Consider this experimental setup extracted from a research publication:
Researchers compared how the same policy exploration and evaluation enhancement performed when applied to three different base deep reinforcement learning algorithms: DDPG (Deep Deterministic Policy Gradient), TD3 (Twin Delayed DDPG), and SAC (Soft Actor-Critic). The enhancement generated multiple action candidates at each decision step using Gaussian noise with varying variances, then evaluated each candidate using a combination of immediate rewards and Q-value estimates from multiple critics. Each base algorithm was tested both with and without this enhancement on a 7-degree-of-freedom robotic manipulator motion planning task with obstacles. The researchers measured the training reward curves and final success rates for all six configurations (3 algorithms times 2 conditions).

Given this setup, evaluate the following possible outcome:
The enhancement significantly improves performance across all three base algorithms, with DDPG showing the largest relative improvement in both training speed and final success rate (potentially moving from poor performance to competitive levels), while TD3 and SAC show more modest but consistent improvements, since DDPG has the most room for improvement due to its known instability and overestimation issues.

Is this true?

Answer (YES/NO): NO